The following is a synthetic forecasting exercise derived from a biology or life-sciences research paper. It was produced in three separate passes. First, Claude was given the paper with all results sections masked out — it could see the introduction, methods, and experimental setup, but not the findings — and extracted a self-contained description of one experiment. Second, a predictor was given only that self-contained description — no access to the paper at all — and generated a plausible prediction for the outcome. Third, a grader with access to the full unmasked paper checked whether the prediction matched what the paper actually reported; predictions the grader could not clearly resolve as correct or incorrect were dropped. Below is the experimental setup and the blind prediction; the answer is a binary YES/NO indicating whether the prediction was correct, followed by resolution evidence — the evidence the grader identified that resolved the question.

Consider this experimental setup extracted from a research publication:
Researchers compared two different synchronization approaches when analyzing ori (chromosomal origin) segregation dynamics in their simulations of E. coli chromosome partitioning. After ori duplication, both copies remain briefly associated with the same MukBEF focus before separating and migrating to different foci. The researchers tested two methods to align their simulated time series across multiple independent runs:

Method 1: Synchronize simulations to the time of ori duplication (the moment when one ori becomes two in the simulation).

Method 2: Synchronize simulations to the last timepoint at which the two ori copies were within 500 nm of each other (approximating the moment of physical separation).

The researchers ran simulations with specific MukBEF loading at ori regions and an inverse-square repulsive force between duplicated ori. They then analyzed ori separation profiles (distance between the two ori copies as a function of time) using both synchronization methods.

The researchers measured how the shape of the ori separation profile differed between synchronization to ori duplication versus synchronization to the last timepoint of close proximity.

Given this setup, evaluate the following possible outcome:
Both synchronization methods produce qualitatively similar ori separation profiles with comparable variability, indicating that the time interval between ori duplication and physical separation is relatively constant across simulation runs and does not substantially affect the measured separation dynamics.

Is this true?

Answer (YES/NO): NO